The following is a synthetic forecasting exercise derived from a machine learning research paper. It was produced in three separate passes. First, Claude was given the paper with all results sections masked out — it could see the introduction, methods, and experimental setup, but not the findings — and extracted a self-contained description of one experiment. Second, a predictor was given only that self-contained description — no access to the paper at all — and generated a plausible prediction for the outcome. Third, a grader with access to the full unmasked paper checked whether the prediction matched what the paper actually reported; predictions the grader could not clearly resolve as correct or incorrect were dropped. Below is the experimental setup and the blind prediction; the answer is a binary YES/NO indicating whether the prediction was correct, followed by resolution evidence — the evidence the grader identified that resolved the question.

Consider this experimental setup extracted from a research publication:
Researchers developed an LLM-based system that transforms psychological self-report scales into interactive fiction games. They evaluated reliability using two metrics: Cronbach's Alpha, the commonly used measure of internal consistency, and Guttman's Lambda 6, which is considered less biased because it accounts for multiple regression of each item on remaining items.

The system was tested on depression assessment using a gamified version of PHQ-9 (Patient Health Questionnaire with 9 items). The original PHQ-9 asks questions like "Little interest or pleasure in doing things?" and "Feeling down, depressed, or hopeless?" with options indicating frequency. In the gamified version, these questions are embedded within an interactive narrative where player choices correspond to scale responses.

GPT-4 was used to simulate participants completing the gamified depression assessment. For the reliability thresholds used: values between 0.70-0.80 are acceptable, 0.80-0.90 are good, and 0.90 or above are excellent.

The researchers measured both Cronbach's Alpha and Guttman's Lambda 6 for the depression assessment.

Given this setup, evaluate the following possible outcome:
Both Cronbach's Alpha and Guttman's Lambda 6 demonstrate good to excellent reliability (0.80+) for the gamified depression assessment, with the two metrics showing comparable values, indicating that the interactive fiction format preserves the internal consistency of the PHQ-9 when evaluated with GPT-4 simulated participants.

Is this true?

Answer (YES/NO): NO